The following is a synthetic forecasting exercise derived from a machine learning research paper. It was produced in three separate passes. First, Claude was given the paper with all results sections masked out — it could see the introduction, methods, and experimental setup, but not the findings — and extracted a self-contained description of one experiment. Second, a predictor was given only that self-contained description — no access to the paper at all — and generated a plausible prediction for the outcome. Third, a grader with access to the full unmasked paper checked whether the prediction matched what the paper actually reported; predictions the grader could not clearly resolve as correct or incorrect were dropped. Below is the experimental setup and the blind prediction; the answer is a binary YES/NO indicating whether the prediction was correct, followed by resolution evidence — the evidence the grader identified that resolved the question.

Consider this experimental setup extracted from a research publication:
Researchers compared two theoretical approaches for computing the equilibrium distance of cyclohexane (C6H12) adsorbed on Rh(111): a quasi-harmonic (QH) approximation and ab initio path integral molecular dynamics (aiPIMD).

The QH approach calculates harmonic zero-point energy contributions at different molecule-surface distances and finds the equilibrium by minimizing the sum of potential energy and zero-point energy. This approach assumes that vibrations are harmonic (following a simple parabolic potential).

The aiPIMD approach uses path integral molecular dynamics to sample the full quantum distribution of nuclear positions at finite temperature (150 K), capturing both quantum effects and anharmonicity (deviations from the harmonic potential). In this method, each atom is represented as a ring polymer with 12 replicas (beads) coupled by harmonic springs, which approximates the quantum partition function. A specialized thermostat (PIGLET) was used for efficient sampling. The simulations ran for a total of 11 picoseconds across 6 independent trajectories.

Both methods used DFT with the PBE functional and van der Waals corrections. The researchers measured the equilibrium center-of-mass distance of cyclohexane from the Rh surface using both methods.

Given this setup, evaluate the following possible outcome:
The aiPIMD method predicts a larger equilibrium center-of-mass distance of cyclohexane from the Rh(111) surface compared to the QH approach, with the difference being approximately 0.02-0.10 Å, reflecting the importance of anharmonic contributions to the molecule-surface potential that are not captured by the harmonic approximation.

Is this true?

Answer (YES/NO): YES